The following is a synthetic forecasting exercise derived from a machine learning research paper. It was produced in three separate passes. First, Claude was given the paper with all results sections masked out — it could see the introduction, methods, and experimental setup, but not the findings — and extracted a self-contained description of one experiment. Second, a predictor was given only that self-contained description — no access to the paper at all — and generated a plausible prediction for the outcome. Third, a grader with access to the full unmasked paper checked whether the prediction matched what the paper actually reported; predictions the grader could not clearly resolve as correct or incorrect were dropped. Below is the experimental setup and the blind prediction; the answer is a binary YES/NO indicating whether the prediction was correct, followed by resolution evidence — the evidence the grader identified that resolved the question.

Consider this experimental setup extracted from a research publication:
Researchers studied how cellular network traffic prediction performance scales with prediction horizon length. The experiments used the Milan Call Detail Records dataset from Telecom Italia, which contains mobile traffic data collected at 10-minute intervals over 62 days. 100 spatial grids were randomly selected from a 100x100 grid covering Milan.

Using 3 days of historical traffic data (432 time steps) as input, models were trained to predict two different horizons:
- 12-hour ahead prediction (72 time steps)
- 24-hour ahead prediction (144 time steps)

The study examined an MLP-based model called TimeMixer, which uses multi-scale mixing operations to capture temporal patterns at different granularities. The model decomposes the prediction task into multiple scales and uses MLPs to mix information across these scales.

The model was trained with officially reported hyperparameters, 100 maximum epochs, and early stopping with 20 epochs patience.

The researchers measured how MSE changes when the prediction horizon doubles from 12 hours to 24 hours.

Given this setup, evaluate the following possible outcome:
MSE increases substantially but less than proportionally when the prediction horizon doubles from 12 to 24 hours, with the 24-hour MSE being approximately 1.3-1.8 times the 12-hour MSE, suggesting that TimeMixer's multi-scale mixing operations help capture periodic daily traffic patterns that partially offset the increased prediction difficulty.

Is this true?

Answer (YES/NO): NO